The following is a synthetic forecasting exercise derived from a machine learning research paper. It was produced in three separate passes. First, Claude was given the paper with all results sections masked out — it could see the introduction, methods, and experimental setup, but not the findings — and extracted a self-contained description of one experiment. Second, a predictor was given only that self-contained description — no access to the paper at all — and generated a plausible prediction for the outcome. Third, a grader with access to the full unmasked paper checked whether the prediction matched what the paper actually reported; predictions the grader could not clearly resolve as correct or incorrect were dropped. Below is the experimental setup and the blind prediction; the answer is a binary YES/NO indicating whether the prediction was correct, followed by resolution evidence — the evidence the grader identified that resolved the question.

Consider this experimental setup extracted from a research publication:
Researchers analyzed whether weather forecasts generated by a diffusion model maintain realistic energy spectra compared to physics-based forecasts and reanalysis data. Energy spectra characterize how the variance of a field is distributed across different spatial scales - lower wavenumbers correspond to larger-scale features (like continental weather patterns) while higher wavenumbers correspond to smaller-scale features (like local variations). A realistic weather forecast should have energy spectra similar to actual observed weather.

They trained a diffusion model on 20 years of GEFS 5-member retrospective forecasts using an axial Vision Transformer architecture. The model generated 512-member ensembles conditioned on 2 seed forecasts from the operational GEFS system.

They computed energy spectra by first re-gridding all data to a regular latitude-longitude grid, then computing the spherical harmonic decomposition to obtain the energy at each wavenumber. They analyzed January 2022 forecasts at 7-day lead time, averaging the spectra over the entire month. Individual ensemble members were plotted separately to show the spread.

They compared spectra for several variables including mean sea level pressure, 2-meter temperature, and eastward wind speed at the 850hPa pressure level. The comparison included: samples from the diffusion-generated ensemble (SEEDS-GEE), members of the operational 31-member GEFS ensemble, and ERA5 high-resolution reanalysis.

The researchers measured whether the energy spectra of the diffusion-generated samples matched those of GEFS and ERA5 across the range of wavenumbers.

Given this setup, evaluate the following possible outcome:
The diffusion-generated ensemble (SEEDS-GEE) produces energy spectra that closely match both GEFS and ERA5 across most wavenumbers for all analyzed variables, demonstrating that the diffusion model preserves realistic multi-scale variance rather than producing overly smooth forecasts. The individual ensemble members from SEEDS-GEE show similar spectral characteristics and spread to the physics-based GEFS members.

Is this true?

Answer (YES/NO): YES